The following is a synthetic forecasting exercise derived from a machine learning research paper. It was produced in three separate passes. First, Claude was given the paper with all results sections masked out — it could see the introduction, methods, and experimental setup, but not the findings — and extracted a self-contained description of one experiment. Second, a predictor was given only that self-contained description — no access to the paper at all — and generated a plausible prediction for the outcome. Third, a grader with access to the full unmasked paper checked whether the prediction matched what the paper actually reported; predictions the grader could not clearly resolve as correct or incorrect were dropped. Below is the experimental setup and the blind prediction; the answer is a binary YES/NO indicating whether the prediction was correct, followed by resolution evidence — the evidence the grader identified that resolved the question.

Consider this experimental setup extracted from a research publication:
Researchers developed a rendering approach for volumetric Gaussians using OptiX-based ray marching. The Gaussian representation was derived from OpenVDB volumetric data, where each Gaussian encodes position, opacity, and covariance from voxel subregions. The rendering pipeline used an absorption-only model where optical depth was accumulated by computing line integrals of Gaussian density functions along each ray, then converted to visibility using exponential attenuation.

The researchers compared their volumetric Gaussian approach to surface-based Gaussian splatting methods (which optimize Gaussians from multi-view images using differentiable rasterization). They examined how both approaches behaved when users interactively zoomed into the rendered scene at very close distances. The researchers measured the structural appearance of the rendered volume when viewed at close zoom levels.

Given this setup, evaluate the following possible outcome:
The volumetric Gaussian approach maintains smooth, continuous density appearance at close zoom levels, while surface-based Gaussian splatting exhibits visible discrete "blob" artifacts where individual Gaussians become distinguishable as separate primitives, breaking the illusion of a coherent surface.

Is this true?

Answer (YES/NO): NO